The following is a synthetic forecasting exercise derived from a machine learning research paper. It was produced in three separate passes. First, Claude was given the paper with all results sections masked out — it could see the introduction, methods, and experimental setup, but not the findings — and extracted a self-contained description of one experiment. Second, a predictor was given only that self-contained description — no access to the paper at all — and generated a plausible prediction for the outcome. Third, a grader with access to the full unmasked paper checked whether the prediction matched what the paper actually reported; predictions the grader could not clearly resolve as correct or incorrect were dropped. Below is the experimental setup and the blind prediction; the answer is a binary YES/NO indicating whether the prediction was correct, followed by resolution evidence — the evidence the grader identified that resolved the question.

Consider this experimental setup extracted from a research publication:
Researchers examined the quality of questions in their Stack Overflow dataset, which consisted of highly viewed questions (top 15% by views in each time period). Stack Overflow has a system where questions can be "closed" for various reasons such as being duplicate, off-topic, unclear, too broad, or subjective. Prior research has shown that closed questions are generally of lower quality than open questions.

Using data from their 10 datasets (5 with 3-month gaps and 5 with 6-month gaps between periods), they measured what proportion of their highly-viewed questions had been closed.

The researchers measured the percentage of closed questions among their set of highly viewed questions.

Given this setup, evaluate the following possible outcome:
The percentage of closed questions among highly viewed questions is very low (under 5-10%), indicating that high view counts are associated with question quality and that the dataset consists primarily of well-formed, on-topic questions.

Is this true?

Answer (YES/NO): YES